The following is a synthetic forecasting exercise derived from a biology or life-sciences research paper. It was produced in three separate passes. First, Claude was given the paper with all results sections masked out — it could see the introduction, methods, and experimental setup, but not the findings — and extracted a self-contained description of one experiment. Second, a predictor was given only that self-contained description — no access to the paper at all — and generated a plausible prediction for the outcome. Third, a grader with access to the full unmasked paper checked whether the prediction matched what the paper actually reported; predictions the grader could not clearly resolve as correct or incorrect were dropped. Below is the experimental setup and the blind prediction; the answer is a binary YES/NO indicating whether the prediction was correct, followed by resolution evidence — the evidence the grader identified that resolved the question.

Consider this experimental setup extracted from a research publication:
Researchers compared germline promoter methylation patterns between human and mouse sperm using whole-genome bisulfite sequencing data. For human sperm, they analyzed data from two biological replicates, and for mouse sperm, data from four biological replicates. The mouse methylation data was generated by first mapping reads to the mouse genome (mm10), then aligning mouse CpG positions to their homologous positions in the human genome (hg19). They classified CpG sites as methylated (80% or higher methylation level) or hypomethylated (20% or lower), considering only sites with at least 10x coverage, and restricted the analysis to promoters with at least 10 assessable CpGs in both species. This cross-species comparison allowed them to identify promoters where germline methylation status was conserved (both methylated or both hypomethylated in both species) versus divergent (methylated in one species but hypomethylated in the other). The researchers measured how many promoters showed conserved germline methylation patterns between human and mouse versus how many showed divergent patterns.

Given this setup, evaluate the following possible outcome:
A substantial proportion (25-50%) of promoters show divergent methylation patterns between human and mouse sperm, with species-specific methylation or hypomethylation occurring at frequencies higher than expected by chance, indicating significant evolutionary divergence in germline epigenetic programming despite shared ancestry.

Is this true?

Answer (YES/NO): NO